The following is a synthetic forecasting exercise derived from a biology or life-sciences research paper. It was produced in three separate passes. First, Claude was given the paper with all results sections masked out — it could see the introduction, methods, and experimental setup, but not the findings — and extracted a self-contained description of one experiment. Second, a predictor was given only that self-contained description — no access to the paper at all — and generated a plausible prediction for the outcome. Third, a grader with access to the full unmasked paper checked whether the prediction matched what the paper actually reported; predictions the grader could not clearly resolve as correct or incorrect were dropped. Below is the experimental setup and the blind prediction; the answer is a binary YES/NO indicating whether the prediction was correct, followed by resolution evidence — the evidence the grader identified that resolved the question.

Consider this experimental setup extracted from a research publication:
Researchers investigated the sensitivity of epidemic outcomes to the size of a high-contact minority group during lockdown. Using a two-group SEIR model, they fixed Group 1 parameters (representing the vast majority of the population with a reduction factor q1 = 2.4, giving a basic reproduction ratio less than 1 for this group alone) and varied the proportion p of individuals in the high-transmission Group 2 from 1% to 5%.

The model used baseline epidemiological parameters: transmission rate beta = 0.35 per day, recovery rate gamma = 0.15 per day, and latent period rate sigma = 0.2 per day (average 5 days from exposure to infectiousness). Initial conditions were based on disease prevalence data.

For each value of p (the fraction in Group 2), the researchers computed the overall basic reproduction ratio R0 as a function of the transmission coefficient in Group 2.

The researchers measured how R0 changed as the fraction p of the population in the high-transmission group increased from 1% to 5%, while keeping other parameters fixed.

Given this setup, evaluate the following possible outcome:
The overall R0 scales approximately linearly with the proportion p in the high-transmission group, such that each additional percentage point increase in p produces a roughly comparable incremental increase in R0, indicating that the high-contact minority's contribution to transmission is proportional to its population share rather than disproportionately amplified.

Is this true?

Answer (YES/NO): YES